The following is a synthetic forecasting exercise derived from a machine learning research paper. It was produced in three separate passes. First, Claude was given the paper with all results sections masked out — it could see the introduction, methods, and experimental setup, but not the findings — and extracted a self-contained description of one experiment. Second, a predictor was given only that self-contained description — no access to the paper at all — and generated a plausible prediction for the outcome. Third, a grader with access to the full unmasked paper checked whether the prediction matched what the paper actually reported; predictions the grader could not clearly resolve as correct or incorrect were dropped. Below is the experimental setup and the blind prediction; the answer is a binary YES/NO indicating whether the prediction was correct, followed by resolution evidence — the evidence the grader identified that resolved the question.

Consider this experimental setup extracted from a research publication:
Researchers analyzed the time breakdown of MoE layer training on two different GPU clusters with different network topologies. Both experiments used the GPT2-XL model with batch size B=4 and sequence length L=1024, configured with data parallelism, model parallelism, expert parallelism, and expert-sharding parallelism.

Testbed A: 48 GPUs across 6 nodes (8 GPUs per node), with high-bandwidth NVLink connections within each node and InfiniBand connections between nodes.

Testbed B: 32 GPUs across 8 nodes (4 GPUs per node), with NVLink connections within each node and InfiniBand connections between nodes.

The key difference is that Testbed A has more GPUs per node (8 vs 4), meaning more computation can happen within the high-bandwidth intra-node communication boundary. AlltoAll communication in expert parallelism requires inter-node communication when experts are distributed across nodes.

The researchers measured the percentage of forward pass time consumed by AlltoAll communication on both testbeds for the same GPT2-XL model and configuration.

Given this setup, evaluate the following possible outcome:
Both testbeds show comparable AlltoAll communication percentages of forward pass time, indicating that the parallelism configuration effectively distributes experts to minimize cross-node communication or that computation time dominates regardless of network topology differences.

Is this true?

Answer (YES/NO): NO